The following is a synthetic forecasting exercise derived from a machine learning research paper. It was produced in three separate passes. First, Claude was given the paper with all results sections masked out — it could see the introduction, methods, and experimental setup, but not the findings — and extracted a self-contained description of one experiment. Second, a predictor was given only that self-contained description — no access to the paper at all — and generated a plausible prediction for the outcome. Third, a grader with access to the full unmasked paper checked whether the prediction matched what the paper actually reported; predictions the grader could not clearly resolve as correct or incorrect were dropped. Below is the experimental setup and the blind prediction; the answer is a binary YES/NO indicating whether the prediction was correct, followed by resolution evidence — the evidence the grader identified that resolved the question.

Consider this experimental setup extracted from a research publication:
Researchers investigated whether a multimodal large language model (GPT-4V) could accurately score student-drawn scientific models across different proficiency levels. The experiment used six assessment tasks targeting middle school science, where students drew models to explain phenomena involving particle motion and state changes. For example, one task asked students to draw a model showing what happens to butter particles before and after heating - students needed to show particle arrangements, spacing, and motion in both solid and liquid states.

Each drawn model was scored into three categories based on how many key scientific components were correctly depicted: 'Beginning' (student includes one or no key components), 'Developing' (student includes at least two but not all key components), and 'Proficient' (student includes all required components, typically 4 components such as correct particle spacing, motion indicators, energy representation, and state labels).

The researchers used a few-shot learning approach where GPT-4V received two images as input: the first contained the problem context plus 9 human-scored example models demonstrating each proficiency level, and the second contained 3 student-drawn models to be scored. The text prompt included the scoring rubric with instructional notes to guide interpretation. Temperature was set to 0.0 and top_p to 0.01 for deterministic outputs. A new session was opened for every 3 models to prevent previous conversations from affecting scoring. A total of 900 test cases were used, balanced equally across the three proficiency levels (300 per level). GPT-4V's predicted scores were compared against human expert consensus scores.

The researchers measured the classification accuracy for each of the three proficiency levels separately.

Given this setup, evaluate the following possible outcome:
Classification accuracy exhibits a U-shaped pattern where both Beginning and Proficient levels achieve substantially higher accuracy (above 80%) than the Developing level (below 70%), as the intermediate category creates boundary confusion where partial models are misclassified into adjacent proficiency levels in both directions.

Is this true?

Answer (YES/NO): NO